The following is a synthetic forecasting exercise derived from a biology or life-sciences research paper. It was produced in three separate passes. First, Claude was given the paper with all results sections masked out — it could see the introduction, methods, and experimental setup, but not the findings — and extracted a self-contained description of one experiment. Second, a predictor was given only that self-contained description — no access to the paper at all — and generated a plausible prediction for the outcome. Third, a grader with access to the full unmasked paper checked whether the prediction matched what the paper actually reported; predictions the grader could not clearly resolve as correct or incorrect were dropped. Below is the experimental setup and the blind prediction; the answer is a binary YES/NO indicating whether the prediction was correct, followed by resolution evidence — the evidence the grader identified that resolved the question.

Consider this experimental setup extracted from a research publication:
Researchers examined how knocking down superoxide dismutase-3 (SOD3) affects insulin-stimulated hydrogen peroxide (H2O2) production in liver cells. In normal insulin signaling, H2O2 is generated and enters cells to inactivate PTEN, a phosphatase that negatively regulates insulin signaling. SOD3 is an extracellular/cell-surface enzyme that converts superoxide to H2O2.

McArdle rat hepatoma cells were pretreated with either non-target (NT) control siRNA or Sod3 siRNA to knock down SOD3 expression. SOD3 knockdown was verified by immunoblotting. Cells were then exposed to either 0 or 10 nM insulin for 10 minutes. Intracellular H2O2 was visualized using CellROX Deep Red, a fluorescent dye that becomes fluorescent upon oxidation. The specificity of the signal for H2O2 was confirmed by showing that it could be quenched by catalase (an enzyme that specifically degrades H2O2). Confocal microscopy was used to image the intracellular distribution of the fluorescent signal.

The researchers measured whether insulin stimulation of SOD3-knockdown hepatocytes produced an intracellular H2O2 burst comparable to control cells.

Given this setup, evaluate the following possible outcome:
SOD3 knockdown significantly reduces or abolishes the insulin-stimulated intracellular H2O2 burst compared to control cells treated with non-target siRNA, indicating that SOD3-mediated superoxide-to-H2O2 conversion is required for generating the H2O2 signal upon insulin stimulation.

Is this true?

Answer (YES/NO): YES